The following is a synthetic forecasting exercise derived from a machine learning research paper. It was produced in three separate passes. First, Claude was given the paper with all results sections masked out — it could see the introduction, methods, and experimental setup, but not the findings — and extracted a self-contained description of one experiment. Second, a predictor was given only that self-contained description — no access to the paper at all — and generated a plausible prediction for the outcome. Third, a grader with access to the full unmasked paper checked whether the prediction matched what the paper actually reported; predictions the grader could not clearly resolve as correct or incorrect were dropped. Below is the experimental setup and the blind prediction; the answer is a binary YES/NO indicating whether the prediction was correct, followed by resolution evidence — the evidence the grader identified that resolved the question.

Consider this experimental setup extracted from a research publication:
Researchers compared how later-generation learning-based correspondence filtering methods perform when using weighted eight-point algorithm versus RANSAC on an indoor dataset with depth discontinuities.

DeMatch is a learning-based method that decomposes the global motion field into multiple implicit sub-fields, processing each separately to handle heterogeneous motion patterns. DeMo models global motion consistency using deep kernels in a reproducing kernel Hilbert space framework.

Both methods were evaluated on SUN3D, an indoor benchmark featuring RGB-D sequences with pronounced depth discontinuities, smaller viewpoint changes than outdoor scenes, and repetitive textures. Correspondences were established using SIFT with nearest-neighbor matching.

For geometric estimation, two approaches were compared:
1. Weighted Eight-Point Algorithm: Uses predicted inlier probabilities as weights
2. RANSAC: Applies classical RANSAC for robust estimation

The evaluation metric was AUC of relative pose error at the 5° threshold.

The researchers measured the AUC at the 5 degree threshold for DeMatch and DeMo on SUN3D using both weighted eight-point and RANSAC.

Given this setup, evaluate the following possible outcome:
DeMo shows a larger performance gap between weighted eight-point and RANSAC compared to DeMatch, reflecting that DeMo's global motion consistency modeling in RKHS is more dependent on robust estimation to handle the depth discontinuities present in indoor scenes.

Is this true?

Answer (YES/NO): NO